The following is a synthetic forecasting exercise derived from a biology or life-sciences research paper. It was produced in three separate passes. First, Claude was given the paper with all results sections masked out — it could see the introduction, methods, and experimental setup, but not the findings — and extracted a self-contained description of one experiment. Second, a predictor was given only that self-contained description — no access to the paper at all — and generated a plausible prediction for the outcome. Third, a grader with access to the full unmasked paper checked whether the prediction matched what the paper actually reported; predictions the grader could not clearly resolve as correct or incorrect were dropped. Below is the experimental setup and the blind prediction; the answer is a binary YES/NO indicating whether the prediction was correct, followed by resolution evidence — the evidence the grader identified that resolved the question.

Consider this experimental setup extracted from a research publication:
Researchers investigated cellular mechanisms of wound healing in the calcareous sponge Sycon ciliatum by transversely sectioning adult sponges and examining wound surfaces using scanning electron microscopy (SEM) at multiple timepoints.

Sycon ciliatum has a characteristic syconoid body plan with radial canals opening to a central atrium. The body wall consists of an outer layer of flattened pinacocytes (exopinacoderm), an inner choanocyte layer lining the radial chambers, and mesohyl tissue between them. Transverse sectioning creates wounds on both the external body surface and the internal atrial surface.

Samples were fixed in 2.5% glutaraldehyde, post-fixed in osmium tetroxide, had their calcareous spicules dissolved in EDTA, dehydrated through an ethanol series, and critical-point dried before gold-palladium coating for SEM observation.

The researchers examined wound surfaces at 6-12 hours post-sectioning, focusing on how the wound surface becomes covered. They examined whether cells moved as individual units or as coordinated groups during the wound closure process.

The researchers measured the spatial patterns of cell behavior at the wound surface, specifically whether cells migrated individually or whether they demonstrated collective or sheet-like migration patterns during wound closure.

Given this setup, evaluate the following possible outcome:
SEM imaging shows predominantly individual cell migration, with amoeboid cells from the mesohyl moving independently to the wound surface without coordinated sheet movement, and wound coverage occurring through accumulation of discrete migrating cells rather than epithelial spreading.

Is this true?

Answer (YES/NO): NO